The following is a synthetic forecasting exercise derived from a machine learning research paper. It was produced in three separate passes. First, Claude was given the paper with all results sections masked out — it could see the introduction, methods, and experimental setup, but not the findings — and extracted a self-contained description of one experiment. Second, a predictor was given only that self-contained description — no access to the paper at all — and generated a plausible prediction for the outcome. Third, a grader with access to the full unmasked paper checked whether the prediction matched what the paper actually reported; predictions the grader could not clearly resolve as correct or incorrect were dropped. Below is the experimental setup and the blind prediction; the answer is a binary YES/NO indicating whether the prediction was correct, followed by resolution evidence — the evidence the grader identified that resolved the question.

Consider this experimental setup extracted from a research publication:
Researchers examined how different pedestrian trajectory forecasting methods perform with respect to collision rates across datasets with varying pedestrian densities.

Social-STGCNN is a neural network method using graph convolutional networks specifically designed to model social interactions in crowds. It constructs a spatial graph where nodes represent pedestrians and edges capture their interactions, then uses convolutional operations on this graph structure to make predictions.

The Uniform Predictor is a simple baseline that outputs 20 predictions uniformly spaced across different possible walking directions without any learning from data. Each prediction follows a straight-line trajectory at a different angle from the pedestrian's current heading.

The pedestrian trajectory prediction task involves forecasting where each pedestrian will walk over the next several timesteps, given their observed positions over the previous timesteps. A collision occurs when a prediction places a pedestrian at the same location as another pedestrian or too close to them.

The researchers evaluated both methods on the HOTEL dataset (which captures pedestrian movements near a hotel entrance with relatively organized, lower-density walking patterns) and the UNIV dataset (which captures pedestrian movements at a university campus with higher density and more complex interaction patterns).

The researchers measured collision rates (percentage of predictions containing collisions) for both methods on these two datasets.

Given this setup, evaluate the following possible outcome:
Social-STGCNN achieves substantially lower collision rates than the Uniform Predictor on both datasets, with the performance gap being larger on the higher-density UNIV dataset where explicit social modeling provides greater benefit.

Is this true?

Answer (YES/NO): NO